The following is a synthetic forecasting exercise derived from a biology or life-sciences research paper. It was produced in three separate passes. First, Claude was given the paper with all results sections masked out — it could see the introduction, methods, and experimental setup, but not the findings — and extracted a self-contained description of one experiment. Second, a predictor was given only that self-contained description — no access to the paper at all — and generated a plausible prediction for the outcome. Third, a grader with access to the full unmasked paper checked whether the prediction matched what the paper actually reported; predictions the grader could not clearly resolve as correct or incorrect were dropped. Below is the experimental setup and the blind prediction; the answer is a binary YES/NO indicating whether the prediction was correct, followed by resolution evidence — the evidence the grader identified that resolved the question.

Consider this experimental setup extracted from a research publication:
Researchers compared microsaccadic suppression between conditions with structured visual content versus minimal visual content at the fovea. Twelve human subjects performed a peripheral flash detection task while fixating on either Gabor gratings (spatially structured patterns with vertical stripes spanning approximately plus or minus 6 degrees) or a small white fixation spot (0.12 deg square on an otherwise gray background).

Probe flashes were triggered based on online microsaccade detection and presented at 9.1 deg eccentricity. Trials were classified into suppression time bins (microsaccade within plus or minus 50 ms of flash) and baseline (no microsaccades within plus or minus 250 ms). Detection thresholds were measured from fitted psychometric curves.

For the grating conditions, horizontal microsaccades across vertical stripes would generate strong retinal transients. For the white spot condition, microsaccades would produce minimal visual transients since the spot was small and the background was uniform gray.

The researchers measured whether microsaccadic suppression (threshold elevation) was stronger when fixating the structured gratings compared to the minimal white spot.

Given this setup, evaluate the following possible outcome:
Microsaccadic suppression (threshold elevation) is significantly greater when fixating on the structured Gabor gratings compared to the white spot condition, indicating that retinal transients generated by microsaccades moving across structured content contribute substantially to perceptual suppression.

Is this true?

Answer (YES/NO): NO